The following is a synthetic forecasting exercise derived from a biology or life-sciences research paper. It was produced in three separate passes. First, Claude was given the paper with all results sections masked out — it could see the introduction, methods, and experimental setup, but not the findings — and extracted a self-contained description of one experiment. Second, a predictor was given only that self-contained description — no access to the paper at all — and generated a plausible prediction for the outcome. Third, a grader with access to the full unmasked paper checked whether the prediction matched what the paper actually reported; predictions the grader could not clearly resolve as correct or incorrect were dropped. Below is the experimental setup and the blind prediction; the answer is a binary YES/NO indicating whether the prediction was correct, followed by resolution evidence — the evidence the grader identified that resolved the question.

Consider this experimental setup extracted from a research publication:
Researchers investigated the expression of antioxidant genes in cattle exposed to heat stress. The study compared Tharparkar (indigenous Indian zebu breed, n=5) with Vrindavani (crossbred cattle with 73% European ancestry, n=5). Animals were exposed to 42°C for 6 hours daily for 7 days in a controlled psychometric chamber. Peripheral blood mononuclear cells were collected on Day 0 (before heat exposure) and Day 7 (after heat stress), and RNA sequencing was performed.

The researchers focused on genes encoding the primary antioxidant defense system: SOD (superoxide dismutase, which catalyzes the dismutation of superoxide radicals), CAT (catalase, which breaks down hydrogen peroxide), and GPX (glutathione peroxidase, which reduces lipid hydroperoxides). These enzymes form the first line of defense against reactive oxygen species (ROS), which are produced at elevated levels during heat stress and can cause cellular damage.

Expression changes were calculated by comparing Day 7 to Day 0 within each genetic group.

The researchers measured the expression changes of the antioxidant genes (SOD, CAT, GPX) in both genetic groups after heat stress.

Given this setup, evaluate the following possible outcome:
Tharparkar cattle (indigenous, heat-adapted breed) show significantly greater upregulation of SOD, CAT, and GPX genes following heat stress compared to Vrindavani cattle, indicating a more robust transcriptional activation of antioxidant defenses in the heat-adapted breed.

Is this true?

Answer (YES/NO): YES